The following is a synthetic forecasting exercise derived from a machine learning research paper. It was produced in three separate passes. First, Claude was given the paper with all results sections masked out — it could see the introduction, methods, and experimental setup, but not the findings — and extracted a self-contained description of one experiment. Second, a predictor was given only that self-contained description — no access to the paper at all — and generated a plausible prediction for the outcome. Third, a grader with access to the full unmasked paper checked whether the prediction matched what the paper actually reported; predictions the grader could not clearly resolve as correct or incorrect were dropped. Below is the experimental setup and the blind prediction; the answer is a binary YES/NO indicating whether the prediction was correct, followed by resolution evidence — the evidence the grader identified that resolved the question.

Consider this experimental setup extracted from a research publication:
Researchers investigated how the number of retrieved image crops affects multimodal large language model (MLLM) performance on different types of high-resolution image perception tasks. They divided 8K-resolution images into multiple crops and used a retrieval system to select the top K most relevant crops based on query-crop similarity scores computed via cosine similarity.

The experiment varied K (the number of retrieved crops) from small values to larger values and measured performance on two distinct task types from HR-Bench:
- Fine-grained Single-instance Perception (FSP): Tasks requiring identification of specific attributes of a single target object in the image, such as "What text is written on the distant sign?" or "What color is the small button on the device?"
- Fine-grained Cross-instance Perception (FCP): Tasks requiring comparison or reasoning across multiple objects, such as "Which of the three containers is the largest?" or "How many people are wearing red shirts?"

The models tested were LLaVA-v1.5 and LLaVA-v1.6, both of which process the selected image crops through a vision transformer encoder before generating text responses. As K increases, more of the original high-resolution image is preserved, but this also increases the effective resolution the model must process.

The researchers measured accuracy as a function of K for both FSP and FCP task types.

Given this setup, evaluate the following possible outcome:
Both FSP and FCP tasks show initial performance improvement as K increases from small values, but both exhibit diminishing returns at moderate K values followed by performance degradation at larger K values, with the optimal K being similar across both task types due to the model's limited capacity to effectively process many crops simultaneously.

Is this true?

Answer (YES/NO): NO